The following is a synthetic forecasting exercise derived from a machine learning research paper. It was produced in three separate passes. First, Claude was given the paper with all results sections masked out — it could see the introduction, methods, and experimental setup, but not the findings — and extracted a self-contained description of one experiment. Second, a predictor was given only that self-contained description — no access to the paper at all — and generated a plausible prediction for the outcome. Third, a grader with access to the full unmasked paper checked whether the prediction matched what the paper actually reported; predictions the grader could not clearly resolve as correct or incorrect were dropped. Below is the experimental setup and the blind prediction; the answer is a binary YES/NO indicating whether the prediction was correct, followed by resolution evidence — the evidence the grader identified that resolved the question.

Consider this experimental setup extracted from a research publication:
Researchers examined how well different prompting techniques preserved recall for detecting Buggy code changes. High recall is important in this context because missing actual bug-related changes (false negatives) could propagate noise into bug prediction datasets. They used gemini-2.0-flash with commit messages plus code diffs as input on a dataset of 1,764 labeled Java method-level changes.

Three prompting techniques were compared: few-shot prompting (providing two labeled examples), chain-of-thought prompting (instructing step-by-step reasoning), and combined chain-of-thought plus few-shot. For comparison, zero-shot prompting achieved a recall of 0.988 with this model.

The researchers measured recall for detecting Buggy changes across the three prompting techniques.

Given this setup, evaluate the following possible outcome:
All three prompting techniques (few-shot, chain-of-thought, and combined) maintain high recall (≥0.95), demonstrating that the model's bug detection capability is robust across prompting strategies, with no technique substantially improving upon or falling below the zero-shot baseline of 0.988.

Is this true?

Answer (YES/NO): YES